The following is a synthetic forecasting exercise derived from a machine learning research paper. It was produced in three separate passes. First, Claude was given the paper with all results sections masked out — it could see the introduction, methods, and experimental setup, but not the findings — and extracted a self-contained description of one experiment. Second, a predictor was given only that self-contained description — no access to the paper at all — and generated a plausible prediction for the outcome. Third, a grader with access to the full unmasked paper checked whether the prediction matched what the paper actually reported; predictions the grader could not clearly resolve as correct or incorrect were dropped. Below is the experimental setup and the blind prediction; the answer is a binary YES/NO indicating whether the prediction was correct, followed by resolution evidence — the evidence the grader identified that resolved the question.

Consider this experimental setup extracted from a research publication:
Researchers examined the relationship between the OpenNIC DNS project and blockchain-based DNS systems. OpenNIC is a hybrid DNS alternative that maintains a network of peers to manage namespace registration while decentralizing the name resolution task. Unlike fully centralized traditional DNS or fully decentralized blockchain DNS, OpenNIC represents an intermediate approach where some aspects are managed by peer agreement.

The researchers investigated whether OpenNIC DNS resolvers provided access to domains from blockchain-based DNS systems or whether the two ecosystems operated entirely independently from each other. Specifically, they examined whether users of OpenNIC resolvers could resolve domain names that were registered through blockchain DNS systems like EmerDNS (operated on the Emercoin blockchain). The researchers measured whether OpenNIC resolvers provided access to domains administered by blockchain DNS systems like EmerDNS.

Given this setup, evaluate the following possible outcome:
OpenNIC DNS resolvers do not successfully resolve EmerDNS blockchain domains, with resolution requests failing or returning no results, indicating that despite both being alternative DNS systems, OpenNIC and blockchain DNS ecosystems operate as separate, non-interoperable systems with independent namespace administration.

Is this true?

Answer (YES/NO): NO